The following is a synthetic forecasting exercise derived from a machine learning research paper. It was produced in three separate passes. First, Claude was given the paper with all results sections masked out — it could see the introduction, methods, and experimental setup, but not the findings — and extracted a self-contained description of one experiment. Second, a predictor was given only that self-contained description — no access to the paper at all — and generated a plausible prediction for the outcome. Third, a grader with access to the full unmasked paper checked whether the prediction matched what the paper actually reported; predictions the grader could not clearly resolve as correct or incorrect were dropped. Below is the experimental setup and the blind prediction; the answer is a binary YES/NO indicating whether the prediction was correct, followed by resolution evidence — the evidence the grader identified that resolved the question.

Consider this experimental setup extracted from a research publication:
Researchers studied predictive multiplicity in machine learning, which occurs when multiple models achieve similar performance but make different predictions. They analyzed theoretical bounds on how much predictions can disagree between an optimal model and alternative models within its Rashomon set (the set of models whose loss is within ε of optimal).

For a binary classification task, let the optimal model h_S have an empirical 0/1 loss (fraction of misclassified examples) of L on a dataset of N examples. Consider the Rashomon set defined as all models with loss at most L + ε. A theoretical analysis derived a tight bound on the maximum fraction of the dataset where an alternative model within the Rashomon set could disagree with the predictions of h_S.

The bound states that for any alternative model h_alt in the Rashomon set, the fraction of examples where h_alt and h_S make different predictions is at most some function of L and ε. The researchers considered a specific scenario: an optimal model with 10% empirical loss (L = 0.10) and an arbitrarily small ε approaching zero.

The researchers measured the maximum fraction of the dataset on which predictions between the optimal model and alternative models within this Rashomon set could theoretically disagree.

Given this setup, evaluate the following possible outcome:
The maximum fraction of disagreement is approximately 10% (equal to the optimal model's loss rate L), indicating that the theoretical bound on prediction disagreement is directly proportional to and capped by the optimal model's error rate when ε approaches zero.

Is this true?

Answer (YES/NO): NO